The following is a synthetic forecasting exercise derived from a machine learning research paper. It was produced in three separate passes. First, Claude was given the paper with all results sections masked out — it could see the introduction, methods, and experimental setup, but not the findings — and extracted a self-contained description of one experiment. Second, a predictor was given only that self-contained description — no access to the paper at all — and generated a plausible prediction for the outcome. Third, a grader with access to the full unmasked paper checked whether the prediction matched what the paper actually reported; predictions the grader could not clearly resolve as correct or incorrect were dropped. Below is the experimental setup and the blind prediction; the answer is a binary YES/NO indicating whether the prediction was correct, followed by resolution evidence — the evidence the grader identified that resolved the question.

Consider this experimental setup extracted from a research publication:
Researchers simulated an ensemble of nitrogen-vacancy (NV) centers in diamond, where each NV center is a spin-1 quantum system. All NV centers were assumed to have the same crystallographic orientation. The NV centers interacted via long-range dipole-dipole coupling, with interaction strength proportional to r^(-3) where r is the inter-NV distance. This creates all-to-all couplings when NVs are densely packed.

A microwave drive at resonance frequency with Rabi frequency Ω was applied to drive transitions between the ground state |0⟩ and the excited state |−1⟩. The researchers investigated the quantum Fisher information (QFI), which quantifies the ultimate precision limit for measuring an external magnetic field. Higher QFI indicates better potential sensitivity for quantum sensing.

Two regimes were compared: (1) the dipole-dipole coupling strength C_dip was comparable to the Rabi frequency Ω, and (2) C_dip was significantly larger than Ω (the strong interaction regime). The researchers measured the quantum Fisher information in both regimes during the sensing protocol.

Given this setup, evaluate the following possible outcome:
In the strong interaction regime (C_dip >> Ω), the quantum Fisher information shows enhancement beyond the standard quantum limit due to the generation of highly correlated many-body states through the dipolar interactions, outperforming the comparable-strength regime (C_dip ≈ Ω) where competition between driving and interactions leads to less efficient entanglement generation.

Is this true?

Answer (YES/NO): NO